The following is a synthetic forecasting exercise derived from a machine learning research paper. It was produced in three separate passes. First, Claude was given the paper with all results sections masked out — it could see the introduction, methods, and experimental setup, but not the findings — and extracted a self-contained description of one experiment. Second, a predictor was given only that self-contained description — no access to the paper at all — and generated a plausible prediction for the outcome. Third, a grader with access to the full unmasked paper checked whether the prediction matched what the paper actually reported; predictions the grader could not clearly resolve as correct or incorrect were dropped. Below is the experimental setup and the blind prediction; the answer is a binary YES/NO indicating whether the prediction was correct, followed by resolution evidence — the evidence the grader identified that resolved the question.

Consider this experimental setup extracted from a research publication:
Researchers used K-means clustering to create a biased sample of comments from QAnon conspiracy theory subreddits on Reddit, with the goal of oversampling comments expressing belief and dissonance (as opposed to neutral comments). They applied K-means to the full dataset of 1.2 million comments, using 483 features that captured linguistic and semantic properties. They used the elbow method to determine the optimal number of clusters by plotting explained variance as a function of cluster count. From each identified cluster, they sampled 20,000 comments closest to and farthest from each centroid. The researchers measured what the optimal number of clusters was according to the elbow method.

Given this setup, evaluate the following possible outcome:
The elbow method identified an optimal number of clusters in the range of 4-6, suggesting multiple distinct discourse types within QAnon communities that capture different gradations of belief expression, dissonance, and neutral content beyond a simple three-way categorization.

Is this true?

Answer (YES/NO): NO